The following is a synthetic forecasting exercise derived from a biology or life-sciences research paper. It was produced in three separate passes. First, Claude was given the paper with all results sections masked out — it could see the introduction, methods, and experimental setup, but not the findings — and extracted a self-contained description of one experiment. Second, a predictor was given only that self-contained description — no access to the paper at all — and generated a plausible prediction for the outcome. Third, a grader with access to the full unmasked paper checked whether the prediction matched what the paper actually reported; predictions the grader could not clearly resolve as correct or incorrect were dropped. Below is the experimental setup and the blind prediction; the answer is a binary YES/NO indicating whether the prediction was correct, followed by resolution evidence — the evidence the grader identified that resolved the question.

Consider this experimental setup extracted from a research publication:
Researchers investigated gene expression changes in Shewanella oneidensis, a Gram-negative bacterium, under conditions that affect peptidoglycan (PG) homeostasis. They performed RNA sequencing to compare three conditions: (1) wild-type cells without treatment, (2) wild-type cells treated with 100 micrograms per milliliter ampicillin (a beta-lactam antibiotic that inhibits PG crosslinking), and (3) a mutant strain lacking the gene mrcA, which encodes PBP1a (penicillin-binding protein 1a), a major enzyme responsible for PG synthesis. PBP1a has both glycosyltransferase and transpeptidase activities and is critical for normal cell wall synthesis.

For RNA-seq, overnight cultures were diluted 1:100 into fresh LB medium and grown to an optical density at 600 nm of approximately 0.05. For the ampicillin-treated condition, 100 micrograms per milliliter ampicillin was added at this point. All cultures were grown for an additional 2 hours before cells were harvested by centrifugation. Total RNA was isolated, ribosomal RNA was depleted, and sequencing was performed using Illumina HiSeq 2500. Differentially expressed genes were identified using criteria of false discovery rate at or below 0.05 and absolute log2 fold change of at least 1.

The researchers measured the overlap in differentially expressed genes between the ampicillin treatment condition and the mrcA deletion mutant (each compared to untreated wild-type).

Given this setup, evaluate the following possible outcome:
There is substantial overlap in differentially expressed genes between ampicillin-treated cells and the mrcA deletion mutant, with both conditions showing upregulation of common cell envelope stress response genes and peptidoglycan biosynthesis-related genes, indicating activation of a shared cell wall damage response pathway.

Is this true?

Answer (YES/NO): NO